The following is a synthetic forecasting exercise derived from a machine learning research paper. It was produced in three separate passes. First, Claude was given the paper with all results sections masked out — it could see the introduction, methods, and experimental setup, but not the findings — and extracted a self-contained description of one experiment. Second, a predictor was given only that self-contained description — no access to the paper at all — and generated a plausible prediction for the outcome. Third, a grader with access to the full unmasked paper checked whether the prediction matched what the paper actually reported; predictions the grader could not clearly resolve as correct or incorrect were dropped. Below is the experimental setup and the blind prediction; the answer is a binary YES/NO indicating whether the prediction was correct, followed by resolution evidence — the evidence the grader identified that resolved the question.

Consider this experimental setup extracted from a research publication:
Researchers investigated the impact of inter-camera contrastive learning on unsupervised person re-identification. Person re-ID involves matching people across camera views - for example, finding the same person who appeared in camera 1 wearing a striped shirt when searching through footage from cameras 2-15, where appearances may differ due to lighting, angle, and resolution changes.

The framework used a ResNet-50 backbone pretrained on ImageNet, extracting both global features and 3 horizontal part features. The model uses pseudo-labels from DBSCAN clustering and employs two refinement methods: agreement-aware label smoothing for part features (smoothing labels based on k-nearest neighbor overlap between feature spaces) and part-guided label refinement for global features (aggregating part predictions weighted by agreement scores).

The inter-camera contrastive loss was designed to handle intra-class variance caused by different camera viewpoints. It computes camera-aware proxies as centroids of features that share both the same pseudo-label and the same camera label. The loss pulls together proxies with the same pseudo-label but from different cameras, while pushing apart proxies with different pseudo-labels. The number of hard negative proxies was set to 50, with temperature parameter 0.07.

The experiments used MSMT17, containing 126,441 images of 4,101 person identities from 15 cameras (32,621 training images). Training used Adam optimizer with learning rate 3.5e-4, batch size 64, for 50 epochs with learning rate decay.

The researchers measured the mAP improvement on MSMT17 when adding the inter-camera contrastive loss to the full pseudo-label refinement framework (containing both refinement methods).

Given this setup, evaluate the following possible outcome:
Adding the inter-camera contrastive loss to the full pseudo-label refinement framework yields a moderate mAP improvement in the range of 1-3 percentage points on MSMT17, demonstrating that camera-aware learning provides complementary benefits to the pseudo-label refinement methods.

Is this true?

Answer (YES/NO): NO